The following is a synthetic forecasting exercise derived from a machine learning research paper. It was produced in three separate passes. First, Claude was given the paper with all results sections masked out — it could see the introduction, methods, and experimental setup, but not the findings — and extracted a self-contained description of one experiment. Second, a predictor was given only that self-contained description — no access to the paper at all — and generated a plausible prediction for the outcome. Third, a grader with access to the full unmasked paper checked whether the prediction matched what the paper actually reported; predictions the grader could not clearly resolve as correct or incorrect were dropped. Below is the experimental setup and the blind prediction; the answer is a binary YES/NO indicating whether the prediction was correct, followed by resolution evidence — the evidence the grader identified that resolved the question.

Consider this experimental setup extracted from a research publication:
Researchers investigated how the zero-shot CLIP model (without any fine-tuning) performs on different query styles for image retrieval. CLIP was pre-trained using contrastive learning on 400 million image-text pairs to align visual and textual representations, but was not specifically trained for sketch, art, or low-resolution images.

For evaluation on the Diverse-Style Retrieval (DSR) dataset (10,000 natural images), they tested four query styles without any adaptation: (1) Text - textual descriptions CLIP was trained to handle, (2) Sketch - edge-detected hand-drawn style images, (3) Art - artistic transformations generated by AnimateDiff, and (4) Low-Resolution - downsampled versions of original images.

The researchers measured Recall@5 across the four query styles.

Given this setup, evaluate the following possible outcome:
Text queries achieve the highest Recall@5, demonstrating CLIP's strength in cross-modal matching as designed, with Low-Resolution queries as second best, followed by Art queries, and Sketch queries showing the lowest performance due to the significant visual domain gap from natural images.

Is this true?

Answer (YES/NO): NO